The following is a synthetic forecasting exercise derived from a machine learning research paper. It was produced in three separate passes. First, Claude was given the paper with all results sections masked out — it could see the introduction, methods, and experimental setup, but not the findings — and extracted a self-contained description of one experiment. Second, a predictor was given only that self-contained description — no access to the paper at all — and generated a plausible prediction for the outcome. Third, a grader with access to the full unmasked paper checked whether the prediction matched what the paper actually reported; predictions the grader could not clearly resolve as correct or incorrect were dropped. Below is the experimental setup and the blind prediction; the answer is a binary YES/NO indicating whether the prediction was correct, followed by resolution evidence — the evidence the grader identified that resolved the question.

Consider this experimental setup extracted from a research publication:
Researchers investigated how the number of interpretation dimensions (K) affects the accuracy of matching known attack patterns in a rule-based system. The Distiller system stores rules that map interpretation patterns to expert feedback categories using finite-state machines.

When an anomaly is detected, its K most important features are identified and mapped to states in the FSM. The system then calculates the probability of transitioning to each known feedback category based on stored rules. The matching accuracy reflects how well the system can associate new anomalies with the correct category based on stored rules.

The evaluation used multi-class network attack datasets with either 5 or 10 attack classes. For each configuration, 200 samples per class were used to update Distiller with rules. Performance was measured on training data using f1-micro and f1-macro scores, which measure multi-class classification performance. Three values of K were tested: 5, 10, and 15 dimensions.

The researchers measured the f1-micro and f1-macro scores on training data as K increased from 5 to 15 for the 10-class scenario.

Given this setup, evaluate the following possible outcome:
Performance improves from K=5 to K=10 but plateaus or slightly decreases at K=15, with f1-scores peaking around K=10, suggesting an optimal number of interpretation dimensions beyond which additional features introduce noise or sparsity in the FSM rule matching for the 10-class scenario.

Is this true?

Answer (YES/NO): NO